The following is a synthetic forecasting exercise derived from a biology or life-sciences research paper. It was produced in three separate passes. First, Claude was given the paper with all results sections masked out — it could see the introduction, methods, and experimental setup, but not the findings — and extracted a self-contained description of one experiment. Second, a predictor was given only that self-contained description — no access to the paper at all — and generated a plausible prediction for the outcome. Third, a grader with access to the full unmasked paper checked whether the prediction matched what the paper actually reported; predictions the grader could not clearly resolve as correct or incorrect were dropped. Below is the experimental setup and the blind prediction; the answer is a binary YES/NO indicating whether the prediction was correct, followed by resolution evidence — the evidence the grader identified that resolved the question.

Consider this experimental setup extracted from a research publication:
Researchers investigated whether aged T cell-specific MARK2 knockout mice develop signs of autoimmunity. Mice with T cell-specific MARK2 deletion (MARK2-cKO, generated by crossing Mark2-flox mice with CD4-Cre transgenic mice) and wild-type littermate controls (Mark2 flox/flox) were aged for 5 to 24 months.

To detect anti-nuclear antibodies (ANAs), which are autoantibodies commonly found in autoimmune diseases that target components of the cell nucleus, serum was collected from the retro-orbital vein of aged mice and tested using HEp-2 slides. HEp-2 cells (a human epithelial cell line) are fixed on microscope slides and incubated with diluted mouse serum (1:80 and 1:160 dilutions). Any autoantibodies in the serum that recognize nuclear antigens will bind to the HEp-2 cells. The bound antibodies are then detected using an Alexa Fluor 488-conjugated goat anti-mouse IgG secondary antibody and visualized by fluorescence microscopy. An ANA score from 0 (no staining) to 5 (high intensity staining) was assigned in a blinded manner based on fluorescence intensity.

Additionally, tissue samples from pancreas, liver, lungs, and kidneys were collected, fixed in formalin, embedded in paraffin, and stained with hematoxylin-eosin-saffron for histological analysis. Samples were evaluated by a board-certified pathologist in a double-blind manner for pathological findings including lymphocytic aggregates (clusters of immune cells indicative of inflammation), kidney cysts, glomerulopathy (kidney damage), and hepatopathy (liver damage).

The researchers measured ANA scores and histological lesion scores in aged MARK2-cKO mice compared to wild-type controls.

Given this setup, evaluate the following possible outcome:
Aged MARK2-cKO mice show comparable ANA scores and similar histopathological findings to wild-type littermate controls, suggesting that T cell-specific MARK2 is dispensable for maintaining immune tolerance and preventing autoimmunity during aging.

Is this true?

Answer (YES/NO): NO